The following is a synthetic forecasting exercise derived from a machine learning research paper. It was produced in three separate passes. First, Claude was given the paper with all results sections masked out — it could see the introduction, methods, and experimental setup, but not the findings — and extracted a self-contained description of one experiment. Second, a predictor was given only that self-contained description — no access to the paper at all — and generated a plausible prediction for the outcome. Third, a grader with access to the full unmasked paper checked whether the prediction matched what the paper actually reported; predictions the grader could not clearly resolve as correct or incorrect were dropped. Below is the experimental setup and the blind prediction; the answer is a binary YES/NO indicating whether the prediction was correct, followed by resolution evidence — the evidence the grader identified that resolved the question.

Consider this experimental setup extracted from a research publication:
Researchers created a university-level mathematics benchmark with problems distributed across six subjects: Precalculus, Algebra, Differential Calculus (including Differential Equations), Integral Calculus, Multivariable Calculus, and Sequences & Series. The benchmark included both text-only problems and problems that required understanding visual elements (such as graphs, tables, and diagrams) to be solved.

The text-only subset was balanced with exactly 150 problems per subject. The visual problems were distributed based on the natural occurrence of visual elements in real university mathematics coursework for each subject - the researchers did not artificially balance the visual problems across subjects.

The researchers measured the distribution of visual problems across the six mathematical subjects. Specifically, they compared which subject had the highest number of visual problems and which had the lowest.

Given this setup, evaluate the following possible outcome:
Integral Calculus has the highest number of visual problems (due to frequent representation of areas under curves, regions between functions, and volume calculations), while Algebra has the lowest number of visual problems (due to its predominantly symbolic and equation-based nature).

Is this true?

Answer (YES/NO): NO